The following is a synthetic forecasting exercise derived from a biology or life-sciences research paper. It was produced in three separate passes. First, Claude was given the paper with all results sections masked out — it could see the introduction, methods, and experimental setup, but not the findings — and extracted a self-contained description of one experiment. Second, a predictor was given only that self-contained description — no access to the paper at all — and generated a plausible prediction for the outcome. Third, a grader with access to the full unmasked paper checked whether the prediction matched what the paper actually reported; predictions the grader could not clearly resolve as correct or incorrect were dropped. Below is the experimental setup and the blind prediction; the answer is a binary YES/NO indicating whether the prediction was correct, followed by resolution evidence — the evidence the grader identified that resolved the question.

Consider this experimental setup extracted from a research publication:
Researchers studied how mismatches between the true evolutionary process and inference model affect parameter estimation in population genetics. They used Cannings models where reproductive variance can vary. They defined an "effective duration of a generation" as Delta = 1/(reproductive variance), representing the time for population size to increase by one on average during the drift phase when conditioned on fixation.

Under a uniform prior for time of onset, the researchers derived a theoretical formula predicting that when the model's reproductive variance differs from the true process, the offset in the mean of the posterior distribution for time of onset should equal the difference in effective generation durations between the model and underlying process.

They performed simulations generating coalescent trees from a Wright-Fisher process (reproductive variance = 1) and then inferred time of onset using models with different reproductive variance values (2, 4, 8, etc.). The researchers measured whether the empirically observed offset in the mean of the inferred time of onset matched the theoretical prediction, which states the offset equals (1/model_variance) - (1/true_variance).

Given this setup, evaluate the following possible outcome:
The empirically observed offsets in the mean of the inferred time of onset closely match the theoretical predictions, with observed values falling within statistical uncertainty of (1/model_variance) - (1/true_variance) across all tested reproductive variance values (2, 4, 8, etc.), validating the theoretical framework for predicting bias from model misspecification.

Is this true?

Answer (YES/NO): YES